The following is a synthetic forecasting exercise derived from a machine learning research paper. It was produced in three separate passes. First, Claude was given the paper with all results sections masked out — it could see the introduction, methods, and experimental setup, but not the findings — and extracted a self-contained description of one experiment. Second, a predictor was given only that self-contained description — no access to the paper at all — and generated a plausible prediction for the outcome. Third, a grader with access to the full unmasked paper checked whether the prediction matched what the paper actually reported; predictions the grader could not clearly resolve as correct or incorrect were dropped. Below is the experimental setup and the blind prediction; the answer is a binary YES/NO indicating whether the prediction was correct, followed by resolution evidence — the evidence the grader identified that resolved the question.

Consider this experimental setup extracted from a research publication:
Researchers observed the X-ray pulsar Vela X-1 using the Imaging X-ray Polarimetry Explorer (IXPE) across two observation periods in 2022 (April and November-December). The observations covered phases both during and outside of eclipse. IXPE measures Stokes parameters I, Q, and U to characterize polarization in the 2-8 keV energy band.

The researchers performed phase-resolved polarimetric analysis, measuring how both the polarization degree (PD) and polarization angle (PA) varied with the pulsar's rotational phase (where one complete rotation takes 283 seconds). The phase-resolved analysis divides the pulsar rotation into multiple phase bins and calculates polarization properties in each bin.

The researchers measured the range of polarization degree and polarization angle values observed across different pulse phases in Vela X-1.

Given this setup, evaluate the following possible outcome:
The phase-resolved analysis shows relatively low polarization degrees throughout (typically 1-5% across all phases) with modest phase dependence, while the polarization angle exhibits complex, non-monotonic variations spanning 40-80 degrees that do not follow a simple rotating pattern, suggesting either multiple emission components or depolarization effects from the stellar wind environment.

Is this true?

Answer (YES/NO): NO